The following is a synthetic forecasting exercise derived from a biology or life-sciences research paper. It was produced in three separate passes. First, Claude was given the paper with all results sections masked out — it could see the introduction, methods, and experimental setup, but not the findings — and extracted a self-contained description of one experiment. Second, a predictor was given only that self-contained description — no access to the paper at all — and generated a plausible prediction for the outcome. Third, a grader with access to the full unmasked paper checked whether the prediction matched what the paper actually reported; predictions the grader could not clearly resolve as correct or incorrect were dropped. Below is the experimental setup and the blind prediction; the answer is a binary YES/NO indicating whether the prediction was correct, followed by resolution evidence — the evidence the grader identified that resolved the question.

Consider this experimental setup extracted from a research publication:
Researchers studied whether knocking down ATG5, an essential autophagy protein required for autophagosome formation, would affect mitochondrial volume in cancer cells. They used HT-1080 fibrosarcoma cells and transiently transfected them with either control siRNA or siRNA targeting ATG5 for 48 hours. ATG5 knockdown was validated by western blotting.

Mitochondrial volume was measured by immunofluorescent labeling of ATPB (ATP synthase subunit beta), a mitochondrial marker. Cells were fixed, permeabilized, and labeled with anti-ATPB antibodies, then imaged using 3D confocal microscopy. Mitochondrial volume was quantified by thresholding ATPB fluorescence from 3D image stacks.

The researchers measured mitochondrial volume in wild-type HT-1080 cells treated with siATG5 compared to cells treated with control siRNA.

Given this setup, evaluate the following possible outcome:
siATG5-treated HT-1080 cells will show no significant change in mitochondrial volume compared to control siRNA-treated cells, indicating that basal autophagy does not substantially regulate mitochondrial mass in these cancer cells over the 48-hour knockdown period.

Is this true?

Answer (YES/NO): NO